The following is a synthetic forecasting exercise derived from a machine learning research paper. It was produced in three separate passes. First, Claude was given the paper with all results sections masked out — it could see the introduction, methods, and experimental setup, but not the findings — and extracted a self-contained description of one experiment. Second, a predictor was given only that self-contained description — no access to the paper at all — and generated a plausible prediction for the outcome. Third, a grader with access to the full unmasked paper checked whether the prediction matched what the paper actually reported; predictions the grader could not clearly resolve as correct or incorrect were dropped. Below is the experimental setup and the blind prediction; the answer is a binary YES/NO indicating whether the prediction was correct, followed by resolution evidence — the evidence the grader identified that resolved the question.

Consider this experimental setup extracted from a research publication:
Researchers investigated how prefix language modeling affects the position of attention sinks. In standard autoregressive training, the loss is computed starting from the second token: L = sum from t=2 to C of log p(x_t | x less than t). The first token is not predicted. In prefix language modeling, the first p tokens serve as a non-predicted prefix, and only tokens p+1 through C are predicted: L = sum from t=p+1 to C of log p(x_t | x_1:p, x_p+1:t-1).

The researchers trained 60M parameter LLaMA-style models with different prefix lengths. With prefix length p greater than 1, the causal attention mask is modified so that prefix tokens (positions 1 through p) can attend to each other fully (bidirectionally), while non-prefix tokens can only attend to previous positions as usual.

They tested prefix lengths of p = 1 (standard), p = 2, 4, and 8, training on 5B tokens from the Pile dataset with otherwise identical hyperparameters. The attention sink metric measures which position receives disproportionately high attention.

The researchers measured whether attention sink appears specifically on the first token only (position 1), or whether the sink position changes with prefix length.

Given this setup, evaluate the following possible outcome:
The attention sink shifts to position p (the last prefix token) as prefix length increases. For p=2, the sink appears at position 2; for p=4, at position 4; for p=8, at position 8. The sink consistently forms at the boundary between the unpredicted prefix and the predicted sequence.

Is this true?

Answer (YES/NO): NO